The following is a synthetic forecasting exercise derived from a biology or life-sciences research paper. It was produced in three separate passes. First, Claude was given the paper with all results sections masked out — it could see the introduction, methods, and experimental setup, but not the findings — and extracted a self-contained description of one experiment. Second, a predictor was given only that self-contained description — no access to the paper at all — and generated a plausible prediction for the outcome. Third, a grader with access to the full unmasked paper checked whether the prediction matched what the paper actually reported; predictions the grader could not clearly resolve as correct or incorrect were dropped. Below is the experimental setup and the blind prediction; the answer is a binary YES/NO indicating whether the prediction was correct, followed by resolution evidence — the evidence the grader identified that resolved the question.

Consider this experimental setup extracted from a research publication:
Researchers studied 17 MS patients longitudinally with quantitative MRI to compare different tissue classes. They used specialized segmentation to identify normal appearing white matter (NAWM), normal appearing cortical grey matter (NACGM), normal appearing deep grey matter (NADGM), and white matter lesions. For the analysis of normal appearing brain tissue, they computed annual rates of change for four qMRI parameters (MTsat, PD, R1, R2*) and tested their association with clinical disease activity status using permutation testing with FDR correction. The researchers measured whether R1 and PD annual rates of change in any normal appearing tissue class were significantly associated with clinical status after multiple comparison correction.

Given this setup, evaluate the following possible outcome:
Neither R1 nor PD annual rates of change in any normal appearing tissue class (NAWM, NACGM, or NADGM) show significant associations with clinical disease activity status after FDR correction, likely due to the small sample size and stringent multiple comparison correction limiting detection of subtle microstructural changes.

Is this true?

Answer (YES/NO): YES